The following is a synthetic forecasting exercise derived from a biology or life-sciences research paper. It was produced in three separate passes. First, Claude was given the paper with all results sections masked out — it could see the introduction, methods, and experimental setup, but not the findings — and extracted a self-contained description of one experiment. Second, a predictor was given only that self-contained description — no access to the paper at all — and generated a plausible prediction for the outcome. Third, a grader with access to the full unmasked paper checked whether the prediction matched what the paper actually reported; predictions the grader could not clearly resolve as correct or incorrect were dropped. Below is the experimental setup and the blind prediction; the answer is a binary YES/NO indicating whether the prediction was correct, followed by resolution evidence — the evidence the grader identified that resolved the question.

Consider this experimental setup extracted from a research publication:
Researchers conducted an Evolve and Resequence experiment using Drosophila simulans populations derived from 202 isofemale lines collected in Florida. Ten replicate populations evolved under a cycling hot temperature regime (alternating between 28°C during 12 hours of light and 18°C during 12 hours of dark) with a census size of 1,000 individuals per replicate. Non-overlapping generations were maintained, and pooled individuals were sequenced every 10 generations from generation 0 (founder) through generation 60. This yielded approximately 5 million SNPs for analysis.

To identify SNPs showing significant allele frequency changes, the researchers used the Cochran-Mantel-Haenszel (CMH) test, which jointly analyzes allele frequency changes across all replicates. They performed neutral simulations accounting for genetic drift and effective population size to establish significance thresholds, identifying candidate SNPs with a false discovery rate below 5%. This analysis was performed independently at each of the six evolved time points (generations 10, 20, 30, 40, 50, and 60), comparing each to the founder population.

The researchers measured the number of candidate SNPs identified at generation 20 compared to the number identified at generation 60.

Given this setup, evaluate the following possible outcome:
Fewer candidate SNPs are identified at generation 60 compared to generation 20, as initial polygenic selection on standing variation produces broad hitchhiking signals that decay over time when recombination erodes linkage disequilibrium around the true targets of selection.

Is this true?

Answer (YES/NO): NO